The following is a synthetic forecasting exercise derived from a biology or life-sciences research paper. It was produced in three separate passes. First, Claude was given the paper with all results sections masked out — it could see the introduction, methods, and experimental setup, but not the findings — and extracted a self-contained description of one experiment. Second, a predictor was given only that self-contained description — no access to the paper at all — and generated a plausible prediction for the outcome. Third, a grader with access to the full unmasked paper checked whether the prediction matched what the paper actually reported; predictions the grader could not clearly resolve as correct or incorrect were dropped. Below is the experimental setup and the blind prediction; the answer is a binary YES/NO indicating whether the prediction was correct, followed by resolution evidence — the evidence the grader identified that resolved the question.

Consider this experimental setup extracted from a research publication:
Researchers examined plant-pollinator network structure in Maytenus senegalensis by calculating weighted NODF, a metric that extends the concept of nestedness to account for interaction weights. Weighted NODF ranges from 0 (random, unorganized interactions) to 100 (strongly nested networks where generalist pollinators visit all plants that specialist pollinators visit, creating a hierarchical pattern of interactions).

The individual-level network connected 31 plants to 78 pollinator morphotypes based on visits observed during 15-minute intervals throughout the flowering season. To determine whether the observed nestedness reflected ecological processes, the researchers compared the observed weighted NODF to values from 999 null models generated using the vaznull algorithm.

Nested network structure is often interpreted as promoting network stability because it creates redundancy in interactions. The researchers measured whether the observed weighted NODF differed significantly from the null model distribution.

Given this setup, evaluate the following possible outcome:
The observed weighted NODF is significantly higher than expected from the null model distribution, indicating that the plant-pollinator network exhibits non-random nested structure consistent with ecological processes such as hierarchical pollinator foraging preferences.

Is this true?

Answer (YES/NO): NO